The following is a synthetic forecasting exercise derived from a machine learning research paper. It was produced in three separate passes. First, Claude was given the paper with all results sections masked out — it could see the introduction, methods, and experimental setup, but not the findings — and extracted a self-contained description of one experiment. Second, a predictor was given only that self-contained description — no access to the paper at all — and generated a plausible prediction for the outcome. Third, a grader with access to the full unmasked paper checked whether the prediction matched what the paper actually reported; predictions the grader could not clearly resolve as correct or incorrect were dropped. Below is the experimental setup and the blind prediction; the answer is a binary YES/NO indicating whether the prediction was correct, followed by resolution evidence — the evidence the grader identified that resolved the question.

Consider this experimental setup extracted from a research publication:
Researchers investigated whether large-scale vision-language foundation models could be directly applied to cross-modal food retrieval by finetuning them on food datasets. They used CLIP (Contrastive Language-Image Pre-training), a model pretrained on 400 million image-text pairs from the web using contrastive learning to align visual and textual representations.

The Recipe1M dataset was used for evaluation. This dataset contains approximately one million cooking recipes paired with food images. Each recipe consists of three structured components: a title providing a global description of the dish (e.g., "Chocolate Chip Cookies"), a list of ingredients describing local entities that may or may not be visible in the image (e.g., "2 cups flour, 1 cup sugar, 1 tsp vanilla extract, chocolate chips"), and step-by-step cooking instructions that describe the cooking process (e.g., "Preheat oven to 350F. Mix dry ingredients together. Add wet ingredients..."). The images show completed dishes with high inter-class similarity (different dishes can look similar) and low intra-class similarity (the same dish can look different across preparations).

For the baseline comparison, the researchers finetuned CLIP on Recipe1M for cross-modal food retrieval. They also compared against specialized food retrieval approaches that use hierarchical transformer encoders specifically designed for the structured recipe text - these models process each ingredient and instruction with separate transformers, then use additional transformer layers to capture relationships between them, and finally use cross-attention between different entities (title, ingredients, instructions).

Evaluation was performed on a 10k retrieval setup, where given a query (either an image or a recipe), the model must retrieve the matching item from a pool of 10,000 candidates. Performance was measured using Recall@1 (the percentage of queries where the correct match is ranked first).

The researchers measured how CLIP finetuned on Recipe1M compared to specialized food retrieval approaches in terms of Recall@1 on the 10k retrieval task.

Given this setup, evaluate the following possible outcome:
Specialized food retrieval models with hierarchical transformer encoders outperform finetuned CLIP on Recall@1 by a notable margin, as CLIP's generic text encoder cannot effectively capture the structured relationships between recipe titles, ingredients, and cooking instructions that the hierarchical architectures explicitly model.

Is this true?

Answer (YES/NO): YES